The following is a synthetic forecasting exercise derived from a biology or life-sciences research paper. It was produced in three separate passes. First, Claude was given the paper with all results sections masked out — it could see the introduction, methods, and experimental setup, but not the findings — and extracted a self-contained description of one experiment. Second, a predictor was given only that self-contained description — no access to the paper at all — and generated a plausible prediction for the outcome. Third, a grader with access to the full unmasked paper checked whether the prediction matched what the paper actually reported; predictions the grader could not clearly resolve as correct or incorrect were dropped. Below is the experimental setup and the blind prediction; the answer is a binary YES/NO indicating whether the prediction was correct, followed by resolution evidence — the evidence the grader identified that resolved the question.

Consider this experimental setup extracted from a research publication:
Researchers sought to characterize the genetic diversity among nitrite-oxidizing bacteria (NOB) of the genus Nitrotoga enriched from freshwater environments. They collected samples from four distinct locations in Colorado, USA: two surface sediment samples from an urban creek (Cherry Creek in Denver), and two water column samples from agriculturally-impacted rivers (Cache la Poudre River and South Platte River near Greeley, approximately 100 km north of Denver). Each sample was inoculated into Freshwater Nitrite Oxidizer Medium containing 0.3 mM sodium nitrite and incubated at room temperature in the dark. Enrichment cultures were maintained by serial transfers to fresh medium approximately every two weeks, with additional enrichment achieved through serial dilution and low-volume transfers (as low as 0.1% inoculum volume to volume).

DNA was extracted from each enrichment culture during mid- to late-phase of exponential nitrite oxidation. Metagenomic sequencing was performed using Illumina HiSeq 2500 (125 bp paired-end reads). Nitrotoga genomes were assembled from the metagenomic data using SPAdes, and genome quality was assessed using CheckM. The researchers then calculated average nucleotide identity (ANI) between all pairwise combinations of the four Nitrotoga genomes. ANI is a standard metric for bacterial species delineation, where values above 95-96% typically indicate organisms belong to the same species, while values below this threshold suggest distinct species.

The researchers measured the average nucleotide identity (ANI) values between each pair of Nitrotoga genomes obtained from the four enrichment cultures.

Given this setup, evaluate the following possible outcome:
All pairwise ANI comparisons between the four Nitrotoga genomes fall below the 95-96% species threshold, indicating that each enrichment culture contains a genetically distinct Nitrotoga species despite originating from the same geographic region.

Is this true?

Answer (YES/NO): YES